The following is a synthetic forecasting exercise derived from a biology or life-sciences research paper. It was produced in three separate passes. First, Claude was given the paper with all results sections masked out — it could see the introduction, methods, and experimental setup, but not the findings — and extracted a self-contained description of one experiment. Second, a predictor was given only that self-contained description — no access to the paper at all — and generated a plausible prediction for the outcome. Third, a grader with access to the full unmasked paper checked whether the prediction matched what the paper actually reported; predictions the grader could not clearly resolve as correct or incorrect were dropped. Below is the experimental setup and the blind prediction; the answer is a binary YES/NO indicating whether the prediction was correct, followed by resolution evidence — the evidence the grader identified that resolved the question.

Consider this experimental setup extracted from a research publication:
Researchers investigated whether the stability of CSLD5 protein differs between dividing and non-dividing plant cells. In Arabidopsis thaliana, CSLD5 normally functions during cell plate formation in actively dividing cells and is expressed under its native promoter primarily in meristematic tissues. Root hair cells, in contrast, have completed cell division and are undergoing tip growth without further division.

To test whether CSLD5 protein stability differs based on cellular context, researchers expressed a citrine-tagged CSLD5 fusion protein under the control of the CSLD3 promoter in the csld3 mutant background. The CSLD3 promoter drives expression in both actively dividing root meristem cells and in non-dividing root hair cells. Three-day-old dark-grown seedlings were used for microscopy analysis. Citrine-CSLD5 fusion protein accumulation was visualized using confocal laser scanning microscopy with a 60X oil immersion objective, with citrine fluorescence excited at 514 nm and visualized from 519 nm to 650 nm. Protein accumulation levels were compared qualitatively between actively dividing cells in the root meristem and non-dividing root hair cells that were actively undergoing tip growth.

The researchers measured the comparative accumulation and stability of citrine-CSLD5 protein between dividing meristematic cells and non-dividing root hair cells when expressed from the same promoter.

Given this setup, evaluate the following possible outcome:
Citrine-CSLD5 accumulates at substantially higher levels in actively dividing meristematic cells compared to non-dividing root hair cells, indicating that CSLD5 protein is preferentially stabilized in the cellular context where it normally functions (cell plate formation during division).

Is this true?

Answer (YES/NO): YES